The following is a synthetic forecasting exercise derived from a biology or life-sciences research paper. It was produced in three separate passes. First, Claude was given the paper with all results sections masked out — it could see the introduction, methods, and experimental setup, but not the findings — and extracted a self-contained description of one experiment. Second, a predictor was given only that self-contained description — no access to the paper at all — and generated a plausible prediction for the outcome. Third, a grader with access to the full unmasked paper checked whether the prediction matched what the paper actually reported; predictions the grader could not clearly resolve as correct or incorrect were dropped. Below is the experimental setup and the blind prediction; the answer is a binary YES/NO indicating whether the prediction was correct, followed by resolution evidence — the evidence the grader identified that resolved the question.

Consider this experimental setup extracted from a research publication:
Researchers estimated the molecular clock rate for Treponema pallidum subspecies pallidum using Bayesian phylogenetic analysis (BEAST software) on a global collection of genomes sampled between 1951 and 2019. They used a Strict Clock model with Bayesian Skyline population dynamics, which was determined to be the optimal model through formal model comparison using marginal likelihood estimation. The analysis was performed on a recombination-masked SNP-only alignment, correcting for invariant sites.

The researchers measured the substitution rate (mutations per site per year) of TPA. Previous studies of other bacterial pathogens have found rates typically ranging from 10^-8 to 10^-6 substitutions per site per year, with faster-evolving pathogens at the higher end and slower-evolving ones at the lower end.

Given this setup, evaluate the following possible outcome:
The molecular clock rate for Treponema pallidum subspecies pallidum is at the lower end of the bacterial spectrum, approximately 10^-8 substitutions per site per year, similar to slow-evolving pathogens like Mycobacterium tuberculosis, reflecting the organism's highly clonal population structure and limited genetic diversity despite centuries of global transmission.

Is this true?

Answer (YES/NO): NO